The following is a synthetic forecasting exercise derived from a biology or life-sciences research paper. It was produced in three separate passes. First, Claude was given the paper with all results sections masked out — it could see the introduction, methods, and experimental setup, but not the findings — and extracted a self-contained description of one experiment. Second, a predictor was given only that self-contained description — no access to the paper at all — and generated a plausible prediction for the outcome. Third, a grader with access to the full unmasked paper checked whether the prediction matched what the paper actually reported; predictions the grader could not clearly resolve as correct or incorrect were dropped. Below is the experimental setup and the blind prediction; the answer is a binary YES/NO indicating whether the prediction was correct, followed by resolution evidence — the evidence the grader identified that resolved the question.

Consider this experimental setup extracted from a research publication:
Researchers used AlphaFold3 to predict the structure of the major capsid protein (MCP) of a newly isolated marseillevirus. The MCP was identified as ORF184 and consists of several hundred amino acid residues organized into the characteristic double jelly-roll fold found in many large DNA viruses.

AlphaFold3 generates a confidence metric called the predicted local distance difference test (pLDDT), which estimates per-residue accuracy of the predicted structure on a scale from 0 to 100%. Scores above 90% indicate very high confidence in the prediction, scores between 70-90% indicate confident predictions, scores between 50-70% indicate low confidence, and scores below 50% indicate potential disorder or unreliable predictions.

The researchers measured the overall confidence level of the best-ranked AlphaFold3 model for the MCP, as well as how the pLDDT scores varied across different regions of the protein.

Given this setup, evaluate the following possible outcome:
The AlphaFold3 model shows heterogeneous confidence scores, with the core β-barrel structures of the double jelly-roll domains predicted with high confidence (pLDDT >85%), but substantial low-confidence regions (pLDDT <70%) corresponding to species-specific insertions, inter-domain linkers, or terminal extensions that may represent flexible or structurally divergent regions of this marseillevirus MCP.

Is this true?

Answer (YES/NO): YES